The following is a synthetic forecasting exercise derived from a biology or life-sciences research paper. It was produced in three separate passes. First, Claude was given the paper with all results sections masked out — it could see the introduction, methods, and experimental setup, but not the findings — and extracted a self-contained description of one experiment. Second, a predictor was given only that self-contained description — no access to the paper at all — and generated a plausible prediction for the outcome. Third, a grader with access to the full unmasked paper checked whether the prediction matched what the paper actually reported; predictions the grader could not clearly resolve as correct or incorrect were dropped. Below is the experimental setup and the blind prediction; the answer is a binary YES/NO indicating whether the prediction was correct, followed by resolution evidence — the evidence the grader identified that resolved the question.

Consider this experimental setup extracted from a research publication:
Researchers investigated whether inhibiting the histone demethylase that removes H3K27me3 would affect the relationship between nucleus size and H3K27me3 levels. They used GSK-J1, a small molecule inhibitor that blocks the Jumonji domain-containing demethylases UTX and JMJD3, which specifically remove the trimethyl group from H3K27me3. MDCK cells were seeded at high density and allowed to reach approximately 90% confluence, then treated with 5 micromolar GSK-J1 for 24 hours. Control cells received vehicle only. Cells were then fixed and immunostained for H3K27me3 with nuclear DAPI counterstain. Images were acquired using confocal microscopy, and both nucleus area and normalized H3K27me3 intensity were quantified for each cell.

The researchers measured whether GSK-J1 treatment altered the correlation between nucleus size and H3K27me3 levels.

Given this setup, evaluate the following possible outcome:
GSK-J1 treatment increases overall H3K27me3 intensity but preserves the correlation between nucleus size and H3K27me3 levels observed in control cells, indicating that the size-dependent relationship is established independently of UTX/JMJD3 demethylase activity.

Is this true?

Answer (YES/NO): NO